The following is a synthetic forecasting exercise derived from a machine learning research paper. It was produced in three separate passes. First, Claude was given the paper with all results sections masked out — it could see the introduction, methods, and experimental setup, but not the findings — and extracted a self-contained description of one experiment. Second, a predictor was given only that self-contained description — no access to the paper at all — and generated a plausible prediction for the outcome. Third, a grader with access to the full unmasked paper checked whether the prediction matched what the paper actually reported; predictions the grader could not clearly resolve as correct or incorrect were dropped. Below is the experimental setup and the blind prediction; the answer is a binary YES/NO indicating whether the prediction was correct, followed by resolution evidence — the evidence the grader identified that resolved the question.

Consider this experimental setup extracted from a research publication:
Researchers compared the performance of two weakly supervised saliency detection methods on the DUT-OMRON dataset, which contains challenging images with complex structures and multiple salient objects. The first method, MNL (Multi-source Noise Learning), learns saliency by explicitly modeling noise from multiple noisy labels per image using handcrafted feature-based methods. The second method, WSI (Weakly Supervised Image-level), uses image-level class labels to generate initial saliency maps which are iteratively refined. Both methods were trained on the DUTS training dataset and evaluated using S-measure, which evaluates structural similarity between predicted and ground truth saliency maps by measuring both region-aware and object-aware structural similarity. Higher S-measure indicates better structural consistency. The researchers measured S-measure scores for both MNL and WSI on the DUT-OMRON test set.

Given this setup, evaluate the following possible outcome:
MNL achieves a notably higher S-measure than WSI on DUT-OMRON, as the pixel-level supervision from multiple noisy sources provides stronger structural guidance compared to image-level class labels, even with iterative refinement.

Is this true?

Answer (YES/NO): NO